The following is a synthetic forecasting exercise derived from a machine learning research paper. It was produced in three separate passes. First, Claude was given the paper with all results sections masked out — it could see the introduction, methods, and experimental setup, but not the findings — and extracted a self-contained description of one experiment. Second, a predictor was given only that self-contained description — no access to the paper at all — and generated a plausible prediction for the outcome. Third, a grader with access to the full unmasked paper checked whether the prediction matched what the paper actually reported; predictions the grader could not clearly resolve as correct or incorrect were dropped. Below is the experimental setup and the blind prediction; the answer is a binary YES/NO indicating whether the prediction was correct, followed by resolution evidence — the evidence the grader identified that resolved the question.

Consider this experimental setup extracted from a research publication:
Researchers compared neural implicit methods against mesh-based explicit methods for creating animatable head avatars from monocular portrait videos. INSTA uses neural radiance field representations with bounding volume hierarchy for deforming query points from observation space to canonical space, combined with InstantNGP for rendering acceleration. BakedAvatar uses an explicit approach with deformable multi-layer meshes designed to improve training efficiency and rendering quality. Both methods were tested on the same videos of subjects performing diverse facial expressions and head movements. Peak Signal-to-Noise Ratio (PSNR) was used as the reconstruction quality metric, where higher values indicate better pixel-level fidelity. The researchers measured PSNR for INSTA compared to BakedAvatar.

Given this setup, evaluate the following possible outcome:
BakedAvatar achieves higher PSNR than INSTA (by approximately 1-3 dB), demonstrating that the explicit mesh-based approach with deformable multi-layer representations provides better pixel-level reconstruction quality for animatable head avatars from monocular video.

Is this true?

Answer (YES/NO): YES